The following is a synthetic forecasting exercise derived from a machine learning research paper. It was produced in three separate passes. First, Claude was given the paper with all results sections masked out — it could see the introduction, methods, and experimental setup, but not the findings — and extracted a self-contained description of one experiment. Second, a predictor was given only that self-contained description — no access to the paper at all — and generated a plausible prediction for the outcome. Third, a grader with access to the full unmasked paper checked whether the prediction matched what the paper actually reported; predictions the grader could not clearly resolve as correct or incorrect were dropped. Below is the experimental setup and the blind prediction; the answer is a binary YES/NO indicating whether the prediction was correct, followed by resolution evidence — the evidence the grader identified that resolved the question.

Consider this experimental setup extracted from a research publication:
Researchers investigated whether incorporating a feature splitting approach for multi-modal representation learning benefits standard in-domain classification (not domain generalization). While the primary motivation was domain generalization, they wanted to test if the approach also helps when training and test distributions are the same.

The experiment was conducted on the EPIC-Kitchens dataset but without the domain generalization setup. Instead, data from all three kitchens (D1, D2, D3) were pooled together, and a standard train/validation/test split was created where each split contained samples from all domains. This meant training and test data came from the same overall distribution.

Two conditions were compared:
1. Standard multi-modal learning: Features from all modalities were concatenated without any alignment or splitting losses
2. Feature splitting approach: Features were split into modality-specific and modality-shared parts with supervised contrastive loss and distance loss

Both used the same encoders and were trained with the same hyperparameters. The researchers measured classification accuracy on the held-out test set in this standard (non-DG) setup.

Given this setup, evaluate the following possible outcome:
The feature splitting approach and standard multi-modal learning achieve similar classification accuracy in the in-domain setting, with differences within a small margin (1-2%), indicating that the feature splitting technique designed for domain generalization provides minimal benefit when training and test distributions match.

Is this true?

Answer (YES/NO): NO